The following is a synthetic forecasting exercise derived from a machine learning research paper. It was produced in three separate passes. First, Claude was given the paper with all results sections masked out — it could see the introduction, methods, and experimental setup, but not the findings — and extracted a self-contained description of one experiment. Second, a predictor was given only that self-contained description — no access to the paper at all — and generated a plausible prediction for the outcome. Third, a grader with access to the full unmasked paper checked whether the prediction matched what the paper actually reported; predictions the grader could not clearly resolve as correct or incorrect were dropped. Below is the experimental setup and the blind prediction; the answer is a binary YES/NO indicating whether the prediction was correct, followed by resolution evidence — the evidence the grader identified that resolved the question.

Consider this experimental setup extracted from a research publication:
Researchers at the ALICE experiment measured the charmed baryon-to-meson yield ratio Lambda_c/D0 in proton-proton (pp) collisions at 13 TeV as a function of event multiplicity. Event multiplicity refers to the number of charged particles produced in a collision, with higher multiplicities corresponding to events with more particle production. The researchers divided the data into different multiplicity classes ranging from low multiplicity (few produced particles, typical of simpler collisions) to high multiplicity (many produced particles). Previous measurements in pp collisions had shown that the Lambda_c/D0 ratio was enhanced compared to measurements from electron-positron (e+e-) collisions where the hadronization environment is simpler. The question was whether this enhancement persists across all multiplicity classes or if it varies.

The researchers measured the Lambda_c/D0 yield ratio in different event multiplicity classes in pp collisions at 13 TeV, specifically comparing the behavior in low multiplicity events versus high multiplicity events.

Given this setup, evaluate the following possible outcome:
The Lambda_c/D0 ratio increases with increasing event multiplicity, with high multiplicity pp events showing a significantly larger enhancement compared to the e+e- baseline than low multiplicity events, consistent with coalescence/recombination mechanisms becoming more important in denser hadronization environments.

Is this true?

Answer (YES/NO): YES